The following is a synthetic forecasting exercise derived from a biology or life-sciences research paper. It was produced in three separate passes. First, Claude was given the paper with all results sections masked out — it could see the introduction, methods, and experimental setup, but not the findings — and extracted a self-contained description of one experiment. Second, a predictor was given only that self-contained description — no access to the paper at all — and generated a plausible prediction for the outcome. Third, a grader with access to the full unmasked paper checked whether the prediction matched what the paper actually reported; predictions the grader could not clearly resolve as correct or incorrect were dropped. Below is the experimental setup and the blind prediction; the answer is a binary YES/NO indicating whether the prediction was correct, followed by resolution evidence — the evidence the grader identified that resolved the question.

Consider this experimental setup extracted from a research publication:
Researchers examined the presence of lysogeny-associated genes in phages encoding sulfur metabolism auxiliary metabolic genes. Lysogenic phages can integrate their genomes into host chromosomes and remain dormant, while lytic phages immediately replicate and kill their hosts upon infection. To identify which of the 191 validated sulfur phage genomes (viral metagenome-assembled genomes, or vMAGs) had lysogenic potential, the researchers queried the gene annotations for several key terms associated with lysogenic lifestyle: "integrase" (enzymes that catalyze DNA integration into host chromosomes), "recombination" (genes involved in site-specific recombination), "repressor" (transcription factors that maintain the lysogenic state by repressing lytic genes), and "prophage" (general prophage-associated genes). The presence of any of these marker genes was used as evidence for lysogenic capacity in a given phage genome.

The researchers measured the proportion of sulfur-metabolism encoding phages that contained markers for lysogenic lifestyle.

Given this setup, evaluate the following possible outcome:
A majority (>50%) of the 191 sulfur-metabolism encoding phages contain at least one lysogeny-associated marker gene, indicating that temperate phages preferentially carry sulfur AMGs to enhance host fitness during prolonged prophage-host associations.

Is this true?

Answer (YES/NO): NO